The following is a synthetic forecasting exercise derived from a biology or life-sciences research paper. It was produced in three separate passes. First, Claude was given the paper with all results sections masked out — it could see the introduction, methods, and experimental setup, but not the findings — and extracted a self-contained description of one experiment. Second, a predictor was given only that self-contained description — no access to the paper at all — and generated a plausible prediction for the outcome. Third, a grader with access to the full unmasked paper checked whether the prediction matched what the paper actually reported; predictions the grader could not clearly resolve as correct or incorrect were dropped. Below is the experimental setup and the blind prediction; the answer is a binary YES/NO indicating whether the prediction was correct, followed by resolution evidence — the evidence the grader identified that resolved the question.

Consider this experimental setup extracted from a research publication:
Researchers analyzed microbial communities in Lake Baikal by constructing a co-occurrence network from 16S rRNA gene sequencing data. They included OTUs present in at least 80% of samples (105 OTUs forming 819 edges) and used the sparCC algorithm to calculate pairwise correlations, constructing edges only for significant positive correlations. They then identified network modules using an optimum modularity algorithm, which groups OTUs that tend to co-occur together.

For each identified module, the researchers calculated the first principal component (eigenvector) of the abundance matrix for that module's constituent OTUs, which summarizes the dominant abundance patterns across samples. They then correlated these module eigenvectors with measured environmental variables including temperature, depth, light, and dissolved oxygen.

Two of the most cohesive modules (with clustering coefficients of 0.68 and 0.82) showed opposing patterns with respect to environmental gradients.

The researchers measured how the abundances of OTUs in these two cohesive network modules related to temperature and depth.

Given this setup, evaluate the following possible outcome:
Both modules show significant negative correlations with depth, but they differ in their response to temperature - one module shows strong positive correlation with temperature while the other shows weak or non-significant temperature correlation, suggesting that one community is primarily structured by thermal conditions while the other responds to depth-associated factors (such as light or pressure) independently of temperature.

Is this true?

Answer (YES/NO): NO